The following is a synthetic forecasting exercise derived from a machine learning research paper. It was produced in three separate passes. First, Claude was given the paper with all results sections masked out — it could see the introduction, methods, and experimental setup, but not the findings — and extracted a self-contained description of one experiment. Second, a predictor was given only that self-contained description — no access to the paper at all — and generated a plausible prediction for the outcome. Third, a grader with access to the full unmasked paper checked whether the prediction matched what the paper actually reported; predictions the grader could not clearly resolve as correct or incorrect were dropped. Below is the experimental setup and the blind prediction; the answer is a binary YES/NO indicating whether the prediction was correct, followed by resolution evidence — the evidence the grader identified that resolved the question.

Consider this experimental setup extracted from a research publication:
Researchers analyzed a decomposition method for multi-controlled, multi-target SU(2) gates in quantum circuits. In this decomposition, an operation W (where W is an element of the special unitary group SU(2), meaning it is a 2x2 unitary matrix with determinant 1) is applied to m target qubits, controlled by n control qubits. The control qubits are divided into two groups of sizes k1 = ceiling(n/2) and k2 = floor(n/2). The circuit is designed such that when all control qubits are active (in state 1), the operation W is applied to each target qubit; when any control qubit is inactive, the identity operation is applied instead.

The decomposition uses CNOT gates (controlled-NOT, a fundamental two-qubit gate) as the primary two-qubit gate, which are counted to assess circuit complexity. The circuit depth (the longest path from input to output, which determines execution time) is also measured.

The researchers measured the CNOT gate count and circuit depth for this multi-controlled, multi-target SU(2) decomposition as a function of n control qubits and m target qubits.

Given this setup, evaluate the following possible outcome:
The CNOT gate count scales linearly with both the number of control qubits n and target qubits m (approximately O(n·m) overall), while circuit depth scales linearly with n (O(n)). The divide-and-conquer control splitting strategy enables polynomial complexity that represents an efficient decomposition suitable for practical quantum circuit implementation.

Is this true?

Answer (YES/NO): NO